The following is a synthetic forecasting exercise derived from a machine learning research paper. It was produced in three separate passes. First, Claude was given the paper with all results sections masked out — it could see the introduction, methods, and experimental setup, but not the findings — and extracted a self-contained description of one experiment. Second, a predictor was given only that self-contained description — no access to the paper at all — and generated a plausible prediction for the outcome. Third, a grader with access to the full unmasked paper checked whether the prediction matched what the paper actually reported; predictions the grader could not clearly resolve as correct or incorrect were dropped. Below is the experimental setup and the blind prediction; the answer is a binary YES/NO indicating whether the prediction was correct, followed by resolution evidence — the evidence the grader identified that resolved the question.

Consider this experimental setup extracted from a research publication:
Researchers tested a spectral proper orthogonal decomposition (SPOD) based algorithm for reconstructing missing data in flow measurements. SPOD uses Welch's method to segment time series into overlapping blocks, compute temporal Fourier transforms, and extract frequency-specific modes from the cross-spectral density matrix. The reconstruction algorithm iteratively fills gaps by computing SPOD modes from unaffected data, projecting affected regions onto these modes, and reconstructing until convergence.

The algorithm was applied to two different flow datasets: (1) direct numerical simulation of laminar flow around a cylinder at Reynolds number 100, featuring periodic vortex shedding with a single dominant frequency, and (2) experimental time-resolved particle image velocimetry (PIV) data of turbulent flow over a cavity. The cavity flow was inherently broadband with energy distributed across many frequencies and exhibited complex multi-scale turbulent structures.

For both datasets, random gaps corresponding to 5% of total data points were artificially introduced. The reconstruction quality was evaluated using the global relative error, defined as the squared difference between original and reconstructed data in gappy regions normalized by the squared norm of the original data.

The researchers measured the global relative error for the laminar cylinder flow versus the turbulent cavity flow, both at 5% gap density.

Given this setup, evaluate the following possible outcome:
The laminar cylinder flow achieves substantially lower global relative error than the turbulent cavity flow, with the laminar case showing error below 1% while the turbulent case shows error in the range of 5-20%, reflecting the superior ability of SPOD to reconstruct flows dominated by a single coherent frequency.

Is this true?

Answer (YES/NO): YES